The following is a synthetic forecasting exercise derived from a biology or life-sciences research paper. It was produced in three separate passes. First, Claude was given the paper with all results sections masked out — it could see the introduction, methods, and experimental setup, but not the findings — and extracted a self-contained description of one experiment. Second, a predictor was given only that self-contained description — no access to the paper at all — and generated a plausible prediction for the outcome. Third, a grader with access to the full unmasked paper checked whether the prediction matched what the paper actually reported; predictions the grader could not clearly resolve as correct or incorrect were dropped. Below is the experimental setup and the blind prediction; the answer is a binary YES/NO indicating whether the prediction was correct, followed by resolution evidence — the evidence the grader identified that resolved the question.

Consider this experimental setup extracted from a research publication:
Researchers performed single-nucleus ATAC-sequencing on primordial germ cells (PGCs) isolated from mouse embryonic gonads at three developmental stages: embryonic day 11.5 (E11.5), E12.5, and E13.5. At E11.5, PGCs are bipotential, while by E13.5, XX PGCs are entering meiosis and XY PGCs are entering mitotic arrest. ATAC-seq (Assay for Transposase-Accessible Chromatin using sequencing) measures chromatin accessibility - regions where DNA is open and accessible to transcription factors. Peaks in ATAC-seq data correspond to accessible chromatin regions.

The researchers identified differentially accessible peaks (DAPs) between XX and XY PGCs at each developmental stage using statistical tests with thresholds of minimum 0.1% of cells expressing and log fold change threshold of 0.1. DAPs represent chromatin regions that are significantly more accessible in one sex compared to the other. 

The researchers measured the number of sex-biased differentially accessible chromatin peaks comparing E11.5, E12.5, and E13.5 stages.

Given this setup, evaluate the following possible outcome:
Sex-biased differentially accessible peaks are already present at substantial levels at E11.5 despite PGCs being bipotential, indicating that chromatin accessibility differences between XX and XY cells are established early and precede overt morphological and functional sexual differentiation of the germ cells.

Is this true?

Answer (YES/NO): NO